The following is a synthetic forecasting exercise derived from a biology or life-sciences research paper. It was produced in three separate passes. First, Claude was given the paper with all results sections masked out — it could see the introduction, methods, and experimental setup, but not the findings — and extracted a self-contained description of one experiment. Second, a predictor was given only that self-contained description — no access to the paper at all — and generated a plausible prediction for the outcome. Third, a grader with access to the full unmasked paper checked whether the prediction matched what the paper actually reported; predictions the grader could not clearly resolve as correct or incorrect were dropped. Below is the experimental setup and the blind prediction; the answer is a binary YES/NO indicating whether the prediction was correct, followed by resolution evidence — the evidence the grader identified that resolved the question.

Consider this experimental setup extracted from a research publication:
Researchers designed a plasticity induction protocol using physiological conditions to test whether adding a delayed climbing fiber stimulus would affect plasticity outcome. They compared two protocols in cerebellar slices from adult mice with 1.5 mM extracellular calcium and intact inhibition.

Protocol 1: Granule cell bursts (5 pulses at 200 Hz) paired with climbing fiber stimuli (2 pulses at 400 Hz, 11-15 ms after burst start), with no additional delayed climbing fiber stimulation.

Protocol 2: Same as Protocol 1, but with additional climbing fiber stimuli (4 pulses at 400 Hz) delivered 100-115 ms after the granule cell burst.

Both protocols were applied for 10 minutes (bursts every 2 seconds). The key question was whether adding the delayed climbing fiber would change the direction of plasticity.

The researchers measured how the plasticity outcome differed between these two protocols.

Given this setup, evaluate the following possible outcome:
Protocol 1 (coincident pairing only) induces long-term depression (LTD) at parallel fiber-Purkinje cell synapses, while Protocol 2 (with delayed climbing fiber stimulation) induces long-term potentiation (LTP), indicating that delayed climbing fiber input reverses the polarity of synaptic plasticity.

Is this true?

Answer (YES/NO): NO